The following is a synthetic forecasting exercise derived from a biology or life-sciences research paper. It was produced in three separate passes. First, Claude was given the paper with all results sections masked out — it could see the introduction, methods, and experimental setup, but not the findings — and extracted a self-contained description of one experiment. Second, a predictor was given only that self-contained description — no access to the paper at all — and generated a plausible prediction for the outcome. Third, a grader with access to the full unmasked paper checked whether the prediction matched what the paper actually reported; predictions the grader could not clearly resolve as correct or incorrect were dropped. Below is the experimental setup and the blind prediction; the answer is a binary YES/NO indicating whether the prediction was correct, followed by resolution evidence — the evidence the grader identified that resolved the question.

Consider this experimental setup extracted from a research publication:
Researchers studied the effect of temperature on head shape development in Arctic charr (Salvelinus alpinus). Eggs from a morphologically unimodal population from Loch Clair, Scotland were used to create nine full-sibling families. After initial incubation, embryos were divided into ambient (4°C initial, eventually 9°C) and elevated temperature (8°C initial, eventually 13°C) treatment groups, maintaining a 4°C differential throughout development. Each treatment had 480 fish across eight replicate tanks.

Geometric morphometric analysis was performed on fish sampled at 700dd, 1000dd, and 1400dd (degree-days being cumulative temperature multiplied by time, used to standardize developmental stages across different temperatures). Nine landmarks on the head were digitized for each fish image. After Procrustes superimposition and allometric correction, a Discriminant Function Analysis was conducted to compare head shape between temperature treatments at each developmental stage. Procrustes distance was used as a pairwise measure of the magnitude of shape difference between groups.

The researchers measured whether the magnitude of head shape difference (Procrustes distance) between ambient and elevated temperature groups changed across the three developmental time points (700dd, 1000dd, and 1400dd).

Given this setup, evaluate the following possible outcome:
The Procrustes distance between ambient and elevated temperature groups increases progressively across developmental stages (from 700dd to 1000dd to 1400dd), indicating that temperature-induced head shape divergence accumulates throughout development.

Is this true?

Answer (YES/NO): YES